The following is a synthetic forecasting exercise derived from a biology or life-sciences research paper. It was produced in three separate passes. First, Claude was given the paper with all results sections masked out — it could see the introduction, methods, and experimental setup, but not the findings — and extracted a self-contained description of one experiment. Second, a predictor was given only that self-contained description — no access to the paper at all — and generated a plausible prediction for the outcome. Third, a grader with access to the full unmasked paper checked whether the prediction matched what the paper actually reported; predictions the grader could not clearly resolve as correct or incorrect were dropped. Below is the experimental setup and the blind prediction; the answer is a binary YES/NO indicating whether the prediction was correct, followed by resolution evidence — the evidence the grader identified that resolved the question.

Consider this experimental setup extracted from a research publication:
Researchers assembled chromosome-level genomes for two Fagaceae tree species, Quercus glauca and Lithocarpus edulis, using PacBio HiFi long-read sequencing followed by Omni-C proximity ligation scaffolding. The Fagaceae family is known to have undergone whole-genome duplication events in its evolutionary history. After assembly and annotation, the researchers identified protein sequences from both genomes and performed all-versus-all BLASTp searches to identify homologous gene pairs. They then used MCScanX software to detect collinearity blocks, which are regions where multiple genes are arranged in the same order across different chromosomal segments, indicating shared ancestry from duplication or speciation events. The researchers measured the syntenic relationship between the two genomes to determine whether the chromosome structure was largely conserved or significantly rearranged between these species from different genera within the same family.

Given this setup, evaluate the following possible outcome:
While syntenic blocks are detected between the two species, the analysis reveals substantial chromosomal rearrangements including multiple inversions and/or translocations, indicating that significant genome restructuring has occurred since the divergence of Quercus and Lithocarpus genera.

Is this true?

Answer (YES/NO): NO